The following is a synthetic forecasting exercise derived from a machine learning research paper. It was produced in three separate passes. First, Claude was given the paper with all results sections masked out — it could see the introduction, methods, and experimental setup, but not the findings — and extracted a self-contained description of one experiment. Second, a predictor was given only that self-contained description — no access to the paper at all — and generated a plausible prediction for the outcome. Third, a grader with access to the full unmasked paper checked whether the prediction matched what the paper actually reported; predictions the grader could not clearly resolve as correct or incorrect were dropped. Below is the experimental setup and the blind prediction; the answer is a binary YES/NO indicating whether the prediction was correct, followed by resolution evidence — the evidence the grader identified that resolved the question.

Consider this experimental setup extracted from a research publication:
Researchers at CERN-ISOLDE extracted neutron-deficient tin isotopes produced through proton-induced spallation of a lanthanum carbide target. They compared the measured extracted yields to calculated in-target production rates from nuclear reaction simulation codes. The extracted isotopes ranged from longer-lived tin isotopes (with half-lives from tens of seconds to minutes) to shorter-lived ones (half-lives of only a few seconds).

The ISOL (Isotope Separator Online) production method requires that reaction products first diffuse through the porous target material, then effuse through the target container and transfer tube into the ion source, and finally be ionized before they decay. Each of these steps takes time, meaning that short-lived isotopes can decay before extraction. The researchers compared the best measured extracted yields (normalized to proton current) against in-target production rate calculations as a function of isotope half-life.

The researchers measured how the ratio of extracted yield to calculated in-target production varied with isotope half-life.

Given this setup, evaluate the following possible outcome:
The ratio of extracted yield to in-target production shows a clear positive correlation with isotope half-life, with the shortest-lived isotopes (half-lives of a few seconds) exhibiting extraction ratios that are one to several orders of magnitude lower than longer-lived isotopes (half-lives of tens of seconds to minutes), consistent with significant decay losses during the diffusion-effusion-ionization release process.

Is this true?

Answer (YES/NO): YES